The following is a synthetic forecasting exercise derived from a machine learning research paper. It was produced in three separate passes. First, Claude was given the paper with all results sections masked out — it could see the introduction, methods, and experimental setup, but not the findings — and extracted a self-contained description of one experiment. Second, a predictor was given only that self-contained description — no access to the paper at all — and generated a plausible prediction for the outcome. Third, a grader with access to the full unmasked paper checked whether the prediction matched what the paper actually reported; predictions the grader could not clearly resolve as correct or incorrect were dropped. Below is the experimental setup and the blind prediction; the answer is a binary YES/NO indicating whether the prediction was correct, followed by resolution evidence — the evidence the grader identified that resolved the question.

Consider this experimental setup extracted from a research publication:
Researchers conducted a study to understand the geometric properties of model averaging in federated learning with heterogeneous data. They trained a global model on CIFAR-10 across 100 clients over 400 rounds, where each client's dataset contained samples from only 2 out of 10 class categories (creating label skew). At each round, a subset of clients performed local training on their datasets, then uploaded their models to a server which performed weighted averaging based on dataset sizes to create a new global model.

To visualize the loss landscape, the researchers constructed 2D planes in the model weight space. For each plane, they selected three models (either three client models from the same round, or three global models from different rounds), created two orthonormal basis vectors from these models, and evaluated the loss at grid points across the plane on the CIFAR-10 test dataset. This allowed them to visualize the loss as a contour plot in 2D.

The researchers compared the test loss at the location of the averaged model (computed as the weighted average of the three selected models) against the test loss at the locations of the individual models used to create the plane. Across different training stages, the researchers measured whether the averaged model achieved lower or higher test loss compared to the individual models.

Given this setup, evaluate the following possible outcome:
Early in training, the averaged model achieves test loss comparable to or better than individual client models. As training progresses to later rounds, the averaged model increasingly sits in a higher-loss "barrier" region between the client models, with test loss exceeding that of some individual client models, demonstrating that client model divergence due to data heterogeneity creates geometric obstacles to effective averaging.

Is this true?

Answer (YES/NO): NO